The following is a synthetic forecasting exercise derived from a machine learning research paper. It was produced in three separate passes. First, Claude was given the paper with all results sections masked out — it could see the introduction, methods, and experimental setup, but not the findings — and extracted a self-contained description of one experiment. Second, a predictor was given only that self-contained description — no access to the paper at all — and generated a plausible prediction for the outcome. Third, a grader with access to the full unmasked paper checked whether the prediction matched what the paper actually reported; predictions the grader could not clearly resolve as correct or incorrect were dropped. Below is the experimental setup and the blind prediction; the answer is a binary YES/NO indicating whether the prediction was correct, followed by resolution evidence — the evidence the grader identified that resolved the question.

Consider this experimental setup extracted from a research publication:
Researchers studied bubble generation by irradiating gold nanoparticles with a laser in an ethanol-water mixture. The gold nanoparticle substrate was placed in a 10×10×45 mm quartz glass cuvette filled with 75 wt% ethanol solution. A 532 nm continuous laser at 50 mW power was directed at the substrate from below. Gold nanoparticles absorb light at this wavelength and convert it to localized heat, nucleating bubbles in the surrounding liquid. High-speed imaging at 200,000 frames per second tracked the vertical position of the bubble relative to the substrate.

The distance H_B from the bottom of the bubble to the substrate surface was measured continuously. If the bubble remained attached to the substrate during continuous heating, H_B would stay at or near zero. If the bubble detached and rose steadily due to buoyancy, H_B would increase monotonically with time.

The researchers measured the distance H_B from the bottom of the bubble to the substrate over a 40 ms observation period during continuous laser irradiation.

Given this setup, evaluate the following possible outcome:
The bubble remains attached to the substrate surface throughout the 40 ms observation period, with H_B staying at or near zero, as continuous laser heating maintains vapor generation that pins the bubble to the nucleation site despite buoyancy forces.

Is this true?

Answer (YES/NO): NO